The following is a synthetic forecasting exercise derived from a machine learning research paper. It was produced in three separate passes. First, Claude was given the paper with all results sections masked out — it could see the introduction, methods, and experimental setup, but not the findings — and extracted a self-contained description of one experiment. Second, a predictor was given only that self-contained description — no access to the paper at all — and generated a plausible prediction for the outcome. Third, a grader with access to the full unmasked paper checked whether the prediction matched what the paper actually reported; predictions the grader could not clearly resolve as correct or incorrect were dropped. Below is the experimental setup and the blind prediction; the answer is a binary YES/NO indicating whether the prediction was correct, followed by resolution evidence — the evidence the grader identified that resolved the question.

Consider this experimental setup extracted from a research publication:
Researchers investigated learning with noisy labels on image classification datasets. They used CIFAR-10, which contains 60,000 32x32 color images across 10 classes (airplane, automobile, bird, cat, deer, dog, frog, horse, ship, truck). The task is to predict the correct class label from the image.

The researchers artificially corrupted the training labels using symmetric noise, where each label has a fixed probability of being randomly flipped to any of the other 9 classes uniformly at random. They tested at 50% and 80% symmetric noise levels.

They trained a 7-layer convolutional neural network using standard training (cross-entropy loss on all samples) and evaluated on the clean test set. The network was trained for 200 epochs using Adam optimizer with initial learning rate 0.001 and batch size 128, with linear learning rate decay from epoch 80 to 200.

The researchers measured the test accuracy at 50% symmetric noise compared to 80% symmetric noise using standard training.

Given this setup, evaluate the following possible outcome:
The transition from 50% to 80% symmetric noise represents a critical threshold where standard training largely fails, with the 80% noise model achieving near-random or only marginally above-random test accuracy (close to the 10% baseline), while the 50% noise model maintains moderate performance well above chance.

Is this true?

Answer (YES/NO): YES